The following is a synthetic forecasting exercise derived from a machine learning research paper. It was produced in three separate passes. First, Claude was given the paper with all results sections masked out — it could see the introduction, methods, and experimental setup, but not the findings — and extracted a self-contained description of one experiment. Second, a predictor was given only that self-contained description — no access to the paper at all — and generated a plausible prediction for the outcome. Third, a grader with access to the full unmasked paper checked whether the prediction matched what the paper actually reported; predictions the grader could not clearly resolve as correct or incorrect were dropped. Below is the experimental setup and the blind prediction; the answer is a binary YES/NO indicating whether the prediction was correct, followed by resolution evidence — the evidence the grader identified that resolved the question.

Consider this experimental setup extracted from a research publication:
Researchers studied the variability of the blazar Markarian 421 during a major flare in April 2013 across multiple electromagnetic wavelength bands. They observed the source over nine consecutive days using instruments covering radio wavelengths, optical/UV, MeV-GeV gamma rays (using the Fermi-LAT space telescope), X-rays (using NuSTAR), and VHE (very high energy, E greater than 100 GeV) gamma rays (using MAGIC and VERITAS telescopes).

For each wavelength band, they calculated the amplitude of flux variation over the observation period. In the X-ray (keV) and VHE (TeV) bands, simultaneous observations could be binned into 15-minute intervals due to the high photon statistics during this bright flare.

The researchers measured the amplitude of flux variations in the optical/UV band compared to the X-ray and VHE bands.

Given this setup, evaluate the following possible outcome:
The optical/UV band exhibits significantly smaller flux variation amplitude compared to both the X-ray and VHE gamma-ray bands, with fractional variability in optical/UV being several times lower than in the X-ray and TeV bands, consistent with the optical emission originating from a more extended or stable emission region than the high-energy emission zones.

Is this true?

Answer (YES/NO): YES